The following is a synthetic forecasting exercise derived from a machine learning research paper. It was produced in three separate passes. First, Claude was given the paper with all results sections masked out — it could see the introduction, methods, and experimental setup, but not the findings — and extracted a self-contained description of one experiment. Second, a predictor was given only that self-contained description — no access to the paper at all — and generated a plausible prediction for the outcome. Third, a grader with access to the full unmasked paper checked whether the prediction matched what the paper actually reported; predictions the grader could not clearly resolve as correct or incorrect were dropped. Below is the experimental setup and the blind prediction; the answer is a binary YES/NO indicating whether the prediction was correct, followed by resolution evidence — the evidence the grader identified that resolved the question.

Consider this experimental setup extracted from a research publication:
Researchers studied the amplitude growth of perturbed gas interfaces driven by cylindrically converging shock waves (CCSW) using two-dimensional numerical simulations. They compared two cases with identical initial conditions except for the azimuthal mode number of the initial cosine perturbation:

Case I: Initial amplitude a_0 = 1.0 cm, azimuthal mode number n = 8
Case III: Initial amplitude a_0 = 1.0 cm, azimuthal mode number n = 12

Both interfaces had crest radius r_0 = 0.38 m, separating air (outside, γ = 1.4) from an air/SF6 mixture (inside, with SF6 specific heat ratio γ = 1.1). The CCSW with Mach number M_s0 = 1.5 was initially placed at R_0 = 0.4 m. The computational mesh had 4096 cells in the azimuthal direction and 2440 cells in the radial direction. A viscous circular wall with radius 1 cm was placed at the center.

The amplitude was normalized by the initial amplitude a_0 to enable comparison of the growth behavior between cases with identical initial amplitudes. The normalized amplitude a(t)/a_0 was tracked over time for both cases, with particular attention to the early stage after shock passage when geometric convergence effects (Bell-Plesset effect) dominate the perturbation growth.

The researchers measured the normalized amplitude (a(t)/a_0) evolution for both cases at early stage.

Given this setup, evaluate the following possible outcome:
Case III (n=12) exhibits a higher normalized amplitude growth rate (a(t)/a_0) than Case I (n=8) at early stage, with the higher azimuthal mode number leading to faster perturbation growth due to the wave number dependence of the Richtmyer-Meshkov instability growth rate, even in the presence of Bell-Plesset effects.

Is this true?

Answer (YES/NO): YES